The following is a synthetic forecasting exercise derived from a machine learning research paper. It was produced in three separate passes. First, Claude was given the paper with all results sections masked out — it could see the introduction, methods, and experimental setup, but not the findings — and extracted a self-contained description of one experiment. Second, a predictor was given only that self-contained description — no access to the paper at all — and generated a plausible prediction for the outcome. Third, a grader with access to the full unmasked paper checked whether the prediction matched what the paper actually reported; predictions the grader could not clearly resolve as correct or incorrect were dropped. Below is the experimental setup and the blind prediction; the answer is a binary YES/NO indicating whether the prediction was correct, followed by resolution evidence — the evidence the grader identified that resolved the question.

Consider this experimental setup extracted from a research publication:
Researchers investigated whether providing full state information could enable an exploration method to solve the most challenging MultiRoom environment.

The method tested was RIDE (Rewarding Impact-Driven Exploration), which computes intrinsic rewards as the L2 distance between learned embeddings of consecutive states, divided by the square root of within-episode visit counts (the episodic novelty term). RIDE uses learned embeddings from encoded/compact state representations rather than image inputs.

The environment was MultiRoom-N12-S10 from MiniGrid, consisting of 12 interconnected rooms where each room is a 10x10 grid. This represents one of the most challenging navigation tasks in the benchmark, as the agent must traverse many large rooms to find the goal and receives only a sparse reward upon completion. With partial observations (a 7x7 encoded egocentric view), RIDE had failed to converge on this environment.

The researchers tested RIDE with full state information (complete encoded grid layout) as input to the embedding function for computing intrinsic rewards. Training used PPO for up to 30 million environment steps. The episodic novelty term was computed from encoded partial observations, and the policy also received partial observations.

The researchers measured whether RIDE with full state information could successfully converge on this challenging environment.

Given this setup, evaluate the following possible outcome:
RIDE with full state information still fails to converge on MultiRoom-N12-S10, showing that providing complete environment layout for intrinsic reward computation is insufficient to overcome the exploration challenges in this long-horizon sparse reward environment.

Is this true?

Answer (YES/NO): YES